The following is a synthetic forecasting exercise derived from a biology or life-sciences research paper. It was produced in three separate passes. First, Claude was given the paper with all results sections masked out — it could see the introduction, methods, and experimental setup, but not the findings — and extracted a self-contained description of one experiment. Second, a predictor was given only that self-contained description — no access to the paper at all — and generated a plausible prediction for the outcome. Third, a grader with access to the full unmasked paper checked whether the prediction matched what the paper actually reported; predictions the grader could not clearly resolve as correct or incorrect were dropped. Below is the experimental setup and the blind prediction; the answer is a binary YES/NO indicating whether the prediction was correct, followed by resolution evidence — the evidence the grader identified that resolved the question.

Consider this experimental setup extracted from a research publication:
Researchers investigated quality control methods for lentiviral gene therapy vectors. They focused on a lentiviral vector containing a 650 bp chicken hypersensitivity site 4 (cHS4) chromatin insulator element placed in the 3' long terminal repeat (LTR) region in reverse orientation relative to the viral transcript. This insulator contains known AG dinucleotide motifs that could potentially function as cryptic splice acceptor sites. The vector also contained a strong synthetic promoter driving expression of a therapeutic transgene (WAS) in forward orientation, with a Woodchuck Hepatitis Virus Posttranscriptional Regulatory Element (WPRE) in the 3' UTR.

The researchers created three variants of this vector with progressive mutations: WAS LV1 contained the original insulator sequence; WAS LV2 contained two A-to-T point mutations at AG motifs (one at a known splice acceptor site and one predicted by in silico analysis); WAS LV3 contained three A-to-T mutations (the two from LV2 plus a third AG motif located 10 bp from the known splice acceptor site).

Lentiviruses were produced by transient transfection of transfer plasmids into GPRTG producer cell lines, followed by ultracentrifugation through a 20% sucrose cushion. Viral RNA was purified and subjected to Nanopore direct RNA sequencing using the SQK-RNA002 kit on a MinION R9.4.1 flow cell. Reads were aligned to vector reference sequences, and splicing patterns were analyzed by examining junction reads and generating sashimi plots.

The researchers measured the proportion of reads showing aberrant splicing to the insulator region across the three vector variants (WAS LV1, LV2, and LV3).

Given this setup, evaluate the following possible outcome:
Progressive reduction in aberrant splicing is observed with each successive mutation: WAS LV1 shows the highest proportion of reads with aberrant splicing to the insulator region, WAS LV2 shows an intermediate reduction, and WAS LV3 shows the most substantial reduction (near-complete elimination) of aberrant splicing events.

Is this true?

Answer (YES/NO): NO